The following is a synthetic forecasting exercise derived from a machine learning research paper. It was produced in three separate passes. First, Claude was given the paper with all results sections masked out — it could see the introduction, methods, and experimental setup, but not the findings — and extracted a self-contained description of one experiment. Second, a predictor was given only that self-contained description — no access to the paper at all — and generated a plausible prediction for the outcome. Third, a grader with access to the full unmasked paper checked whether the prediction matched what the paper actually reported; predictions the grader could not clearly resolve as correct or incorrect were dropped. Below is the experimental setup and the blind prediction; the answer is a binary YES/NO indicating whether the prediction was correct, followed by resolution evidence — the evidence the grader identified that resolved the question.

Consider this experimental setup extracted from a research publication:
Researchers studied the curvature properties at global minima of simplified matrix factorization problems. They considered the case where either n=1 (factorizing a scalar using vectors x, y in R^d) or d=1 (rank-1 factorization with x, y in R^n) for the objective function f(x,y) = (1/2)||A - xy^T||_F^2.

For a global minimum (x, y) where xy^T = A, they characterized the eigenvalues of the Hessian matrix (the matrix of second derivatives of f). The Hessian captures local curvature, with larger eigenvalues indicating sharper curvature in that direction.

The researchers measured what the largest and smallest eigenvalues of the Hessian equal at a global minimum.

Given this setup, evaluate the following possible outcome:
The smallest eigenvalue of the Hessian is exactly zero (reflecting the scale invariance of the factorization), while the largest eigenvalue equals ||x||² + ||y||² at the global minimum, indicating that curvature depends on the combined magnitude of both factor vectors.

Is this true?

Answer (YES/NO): YES